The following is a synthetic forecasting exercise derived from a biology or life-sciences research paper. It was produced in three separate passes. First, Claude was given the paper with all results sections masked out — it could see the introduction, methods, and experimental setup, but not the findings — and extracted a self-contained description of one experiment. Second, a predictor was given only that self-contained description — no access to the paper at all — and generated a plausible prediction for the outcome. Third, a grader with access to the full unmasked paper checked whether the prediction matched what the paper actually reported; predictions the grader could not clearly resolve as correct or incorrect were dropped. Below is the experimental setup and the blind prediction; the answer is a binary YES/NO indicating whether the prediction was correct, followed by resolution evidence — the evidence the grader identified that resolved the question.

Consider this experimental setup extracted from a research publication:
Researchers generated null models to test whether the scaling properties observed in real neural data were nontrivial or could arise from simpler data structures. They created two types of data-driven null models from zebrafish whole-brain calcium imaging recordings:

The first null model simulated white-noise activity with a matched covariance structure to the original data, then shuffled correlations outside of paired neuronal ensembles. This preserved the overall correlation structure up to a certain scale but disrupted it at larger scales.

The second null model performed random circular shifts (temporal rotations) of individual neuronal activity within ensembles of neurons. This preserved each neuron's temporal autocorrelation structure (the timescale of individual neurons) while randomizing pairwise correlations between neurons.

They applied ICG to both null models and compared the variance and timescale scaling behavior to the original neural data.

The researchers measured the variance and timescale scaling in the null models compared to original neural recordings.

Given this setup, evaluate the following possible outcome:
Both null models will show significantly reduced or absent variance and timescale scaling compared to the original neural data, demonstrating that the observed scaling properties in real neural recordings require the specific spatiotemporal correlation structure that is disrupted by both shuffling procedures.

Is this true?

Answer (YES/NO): NO